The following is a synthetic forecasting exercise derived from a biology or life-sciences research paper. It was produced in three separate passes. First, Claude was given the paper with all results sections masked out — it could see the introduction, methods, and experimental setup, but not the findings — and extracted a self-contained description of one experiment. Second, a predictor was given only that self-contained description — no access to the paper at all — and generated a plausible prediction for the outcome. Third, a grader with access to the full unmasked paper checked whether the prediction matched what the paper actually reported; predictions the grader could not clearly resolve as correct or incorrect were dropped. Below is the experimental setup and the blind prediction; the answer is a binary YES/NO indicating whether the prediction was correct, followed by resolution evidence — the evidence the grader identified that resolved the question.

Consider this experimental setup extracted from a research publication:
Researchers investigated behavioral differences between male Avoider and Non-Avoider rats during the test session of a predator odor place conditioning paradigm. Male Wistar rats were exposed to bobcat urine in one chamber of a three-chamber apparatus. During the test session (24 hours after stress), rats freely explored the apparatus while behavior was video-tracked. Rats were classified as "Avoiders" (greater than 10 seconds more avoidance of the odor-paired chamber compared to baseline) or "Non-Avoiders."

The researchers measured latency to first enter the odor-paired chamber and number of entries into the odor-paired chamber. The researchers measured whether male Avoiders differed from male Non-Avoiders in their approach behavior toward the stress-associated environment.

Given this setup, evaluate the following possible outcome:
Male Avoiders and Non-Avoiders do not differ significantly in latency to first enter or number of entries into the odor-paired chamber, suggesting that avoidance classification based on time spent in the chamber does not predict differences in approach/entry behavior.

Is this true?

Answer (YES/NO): NO